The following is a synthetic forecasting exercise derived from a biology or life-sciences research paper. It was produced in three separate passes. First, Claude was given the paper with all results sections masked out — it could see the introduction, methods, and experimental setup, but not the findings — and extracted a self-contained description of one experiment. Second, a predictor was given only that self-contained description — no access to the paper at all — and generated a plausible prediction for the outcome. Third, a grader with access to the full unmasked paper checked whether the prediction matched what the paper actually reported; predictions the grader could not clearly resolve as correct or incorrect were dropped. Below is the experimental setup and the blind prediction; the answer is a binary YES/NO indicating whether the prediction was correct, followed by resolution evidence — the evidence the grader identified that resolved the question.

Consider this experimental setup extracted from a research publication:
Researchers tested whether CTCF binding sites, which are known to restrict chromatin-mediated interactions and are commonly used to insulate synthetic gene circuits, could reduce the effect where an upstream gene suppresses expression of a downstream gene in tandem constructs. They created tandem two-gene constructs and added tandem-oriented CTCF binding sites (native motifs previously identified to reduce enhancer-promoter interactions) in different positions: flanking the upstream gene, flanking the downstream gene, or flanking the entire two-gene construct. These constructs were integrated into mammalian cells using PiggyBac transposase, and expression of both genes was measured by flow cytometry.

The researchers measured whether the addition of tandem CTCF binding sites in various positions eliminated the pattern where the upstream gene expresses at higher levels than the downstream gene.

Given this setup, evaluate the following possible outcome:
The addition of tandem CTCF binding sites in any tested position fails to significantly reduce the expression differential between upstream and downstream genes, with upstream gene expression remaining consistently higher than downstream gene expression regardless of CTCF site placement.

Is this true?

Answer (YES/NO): YES